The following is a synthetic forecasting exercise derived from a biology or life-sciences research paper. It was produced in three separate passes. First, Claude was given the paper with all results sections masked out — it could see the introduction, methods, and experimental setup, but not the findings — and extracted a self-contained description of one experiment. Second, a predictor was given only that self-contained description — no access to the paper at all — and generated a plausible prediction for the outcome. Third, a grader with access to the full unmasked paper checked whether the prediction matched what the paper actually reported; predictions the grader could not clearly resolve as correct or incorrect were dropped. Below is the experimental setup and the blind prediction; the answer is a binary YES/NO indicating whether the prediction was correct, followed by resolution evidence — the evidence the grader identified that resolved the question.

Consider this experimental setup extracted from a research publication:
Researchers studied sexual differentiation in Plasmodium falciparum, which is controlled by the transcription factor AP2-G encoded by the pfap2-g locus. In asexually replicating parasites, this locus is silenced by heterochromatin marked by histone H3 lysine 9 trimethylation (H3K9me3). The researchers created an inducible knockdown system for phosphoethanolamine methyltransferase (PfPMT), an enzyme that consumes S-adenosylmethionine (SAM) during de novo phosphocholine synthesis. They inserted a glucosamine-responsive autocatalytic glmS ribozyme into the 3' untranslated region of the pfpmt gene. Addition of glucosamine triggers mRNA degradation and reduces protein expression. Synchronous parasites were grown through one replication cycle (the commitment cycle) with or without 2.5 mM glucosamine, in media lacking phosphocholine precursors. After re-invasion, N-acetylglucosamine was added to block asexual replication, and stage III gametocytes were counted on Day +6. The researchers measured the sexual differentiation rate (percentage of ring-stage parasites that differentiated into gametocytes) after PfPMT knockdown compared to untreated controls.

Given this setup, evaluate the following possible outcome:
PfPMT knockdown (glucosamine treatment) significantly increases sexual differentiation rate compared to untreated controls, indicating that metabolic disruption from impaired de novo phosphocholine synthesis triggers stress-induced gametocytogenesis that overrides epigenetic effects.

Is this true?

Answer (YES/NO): NO